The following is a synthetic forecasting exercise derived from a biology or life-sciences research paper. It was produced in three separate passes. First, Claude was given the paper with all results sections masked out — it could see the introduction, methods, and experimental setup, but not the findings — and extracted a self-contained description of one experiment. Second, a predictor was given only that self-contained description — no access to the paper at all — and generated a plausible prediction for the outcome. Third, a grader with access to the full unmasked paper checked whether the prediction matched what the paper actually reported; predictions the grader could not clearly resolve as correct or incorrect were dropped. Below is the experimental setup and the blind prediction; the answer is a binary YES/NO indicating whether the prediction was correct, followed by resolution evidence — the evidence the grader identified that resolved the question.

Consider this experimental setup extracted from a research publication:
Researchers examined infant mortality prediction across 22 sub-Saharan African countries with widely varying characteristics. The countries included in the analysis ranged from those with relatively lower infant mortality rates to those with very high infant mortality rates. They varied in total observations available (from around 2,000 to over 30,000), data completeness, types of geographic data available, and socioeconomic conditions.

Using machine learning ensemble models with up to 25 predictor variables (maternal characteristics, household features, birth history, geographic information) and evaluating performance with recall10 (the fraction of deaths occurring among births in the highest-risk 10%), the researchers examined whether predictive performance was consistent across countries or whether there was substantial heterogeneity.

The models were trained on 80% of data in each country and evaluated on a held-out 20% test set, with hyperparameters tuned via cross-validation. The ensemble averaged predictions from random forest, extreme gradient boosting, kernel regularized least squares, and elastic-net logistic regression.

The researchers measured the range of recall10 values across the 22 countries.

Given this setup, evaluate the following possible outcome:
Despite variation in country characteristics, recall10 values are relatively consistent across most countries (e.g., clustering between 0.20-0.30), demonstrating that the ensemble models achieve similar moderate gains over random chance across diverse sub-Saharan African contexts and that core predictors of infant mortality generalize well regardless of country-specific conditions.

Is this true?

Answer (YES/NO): NO